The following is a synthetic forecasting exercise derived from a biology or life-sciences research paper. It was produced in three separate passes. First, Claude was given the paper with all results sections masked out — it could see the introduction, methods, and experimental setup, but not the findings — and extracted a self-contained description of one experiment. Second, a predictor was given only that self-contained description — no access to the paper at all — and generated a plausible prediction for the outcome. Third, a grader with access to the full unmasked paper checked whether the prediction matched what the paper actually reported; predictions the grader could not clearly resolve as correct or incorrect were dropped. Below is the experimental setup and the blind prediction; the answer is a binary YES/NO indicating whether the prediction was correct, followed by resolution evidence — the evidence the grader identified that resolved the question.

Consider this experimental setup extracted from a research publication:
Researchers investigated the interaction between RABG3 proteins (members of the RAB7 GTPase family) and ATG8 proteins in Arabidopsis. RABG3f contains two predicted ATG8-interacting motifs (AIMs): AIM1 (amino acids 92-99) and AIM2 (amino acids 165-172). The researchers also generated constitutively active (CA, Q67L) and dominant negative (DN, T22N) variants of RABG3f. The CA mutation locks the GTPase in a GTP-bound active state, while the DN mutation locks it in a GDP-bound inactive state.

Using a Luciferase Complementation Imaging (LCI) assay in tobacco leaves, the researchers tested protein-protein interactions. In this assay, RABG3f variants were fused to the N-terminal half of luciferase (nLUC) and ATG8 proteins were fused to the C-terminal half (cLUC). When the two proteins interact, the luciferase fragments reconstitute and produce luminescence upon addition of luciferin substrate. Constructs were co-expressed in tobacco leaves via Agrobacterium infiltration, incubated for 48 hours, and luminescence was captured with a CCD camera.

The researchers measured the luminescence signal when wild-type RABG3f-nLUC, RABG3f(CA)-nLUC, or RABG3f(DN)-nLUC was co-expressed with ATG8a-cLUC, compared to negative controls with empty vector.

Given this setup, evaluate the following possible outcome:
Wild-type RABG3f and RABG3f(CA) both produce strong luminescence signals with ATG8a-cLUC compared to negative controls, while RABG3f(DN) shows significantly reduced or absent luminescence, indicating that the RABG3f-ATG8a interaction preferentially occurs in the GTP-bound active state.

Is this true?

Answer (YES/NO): NO